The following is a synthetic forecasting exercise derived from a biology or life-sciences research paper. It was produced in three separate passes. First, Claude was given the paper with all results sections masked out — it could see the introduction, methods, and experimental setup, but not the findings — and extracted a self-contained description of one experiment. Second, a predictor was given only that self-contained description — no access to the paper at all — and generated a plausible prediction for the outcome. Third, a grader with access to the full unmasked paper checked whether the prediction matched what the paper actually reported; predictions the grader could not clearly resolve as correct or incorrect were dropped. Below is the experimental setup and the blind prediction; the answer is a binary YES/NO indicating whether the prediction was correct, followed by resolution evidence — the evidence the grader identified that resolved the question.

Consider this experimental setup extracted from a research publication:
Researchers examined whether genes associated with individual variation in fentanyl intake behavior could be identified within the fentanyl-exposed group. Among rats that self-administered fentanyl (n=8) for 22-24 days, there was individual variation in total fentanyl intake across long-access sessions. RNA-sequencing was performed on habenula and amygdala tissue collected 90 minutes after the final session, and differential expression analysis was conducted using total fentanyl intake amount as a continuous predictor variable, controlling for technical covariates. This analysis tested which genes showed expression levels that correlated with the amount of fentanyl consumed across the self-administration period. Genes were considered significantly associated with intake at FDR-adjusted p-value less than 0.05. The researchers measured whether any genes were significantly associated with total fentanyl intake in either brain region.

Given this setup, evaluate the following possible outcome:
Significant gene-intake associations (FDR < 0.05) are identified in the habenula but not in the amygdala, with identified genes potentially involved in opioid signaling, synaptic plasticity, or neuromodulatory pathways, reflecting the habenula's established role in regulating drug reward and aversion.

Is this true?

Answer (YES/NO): NO